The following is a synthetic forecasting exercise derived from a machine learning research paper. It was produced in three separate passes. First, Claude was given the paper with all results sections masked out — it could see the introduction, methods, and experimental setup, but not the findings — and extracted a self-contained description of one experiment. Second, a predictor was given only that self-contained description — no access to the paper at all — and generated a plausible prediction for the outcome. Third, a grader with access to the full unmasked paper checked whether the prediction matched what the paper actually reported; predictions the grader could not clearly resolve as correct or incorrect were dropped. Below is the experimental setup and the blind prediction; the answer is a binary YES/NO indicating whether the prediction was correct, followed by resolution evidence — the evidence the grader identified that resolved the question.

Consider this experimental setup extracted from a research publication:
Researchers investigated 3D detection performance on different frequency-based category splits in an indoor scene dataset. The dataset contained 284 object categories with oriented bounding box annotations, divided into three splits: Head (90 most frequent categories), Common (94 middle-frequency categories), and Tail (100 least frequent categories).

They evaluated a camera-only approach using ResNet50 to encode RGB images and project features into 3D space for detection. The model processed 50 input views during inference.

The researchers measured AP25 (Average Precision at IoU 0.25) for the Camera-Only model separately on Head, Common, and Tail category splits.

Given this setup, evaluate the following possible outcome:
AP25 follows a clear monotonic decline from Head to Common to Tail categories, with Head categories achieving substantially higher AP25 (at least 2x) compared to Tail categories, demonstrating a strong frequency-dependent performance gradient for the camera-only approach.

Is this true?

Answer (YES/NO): YES